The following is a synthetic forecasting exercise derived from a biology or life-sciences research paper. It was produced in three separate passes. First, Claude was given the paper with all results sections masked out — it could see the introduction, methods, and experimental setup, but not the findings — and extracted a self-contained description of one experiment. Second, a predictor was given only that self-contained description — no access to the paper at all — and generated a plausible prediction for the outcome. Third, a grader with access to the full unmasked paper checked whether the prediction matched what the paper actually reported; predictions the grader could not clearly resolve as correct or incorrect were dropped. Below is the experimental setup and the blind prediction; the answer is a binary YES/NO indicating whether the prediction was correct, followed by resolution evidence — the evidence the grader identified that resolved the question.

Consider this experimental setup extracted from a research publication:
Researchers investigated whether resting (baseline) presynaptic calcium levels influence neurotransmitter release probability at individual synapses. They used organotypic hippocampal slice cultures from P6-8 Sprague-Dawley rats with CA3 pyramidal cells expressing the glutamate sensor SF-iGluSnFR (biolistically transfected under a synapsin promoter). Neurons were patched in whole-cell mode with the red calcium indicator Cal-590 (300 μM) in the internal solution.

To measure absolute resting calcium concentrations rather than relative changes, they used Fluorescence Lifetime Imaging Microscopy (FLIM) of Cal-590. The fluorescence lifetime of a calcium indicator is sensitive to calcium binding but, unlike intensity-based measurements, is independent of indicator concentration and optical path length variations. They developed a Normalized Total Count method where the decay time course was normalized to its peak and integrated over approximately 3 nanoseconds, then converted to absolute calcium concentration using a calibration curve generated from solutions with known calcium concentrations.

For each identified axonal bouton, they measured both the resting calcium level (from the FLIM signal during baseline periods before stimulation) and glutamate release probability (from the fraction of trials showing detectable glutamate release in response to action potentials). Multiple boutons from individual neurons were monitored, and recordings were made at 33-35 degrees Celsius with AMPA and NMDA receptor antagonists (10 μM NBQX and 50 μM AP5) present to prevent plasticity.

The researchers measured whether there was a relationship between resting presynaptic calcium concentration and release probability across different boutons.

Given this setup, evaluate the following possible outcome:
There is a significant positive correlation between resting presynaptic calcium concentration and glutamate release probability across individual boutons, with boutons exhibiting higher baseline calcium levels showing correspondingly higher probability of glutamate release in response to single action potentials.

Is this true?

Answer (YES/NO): YES